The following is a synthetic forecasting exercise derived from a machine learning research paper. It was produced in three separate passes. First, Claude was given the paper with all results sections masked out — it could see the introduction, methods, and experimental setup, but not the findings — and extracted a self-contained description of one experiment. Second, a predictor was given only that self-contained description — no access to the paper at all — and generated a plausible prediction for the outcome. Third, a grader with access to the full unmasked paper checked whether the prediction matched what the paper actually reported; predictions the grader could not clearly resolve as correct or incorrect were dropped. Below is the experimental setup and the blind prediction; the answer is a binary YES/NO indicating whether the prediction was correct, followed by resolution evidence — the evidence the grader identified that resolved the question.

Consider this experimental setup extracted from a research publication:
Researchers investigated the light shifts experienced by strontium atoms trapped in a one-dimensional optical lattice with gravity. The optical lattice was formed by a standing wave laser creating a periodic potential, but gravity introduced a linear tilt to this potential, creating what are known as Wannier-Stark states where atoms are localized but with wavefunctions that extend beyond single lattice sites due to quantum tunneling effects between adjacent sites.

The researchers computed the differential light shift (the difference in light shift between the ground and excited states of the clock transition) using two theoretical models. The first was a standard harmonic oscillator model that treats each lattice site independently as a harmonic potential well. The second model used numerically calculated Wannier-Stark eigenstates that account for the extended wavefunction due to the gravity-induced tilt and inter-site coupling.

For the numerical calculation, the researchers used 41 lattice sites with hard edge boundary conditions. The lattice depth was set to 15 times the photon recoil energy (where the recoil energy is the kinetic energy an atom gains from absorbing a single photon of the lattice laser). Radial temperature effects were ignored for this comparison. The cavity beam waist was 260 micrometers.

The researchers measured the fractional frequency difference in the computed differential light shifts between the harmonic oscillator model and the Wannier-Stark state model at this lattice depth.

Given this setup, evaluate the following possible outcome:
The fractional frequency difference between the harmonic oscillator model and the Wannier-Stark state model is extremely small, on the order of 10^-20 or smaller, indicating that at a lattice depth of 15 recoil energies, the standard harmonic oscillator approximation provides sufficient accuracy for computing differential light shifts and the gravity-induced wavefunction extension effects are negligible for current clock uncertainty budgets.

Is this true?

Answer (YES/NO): NO